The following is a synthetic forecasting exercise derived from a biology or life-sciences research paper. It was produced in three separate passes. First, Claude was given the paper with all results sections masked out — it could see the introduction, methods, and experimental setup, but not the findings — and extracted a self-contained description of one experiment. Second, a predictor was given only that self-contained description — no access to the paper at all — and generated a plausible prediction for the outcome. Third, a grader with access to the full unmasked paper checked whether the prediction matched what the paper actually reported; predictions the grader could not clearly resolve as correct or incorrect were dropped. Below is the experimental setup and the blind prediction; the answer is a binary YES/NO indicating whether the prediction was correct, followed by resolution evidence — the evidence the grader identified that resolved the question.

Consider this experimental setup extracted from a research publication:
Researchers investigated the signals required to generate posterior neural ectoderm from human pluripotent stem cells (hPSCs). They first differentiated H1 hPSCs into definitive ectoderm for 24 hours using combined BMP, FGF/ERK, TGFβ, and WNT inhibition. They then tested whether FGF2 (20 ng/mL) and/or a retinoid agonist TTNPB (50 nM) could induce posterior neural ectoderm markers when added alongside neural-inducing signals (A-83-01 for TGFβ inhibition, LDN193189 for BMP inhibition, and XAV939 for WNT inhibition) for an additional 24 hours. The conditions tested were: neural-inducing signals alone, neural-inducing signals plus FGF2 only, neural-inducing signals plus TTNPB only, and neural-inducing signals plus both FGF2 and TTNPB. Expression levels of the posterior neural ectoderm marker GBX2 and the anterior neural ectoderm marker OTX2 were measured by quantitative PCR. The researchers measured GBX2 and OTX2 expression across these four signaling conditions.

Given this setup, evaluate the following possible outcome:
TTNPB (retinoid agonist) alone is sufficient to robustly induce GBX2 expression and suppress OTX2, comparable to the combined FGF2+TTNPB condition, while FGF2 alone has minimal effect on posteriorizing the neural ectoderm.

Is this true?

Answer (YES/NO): NO